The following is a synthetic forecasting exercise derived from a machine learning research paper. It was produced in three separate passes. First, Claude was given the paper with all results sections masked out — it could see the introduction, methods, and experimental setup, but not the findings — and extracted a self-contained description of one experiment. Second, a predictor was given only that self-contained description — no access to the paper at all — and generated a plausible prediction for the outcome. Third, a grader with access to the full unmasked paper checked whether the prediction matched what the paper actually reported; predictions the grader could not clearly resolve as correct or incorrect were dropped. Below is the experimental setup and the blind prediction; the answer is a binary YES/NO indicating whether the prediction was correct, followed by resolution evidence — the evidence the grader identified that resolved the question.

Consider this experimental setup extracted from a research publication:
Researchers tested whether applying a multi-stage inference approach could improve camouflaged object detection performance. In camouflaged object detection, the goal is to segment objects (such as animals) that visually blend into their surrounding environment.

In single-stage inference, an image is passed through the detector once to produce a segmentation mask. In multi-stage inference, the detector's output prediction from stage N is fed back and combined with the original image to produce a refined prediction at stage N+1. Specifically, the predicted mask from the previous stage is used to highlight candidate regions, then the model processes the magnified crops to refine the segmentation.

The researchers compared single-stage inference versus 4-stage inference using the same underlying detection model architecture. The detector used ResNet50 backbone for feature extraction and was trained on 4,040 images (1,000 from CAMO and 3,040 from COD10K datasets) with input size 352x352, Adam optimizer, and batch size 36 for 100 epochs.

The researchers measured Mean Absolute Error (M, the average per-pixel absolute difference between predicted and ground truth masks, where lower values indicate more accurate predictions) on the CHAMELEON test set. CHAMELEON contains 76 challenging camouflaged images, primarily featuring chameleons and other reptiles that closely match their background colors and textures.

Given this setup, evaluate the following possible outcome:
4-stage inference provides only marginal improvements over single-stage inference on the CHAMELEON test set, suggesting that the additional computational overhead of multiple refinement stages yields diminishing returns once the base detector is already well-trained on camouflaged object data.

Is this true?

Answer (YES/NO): NO